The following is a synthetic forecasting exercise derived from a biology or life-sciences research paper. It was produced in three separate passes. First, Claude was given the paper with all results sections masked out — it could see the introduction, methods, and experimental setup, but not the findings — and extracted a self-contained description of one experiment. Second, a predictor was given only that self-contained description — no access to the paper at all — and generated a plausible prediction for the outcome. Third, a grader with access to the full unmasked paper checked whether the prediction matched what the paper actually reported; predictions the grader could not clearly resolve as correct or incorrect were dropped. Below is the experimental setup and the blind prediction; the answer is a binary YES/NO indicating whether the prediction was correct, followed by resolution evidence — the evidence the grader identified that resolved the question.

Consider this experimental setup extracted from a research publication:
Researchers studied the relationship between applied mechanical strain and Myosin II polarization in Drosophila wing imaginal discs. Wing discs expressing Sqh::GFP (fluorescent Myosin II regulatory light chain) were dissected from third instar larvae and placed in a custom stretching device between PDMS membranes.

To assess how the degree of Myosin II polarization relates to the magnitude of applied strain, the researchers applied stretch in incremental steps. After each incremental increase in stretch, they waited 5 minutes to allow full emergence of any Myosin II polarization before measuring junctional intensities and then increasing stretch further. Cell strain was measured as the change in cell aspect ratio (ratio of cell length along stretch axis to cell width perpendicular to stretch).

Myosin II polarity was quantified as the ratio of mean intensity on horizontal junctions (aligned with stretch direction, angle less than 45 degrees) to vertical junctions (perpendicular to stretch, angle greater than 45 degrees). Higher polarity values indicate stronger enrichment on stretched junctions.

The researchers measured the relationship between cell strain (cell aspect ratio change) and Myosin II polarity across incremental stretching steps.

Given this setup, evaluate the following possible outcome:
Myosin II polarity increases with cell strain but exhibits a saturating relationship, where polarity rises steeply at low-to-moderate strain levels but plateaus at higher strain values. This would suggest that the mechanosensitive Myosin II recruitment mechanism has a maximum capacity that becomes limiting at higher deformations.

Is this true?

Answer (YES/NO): NO